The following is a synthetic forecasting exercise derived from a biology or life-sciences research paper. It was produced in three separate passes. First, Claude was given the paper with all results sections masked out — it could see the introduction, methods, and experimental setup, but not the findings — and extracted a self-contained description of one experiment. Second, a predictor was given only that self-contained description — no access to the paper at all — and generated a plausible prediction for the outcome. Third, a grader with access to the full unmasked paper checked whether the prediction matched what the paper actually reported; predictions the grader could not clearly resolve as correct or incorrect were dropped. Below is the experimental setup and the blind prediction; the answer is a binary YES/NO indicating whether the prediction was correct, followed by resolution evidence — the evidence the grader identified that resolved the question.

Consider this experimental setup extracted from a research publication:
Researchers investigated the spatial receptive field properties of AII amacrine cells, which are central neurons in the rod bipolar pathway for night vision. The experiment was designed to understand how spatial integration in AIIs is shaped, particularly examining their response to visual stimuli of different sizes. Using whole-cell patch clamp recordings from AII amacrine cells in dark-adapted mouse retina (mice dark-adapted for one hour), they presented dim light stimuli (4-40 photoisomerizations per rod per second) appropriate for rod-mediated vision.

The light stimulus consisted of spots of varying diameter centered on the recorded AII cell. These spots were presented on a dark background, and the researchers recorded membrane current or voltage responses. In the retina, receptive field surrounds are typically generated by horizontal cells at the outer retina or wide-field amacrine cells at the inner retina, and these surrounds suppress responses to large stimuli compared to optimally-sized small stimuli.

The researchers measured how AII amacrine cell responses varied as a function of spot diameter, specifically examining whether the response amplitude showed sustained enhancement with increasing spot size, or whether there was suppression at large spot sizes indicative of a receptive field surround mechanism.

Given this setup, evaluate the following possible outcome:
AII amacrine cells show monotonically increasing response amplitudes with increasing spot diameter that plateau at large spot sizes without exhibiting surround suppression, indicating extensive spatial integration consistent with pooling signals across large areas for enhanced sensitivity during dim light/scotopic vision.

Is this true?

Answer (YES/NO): NO